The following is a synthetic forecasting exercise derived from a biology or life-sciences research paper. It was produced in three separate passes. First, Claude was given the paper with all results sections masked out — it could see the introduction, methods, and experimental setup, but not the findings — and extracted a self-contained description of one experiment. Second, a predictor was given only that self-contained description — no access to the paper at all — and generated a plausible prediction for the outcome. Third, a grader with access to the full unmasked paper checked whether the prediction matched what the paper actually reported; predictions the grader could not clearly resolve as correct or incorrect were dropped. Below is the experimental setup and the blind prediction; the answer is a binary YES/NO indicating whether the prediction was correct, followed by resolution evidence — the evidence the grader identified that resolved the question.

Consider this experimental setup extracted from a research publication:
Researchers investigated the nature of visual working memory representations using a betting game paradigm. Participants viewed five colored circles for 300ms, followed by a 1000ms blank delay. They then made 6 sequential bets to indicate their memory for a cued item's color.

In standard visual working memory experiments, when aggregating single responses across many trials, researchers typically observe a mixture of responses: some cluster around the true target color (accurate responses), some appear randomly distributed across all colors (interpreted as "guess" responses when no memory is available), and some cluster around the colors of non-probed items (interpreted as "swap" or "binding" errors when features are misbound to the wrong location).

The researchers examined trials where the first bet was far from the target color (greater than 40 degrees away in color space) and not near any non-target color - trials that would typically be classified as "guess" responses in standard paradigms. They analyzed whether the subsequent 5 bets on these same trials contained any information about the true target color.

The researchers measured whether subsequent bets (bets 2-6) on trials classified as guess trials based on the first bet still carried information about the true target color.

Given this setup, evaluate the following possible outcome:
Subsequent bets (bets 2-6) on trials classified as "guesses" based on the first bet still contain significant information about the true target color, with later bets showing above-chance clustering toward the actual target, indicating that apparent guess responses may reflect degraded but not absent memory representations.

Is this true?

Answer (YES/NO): YES